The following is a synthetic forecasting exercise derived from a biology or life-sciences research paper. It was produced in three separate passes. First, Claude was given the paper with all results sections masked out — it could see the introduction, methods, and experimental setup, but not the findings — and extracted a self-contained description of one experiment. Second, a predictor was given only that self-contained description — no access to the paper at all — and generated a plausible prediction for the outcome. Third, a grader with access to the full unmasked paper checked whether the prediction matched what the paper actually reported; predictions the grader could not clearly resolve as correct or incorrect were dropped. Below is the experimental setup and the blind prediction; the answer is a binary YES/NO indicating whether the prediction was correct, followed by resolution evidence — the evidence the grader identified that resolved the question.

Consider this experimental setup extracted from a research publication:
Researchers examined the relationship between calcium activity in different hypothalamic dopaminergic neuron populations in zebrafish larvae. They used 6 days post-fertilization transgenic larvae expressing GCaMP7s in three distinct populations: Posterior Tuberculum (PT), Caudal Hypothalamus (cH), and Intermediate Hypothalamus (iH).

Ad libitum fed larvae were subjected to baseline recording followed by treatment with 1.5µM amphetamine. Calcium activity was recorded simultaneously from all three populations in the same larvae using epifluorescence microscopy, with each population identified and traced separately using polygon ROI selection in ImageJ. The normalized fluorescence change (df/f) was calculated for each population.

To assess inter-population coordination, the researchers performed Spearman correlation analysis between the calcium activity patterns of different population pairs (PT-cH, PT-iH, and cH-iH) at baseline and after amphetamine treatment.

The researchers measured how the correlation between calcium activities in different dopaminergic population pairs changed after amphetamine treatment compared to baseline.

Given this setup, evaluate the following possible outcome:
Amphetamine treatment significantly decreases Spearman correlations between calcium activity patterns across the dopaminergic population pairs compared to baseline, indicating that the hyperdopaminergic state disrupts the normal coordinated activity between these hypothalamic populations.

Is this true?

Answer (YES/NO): YES